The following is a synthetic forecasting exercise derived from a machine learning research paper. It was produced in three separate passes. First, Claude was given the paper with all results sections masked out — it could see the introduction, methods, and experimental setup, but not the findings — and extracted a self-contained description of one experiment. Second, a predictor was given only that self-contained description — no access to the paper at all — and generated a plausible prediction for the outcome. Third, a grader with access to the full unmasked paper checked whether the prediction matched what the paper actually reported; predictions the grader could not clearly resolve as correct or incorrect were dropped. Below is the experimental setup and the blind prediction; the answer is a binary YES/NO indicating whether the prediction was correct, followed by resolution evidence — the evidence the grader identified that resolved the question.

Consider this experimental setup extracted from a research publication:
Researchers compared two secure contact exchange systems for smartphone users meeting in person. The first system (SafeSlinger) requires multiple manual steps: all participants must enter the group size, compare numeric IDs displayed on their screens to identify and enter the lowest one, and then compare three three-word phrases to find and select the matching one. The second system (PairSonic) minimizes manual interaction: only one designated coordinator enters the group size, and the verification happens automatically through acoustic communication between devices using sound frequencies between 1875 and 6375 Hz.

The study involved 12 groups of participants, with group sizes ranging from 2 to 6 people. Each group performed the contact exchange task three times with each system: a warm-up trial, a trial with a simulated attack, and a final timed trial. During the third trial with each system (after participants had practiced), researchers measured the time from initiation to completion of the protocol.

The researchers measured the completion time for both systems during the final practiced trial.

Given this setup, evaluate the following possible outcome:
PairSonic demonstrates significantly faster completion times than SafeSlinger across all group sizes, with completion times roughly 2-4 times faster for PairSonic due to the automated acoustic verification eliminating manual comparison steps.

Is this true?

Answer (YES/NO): NO